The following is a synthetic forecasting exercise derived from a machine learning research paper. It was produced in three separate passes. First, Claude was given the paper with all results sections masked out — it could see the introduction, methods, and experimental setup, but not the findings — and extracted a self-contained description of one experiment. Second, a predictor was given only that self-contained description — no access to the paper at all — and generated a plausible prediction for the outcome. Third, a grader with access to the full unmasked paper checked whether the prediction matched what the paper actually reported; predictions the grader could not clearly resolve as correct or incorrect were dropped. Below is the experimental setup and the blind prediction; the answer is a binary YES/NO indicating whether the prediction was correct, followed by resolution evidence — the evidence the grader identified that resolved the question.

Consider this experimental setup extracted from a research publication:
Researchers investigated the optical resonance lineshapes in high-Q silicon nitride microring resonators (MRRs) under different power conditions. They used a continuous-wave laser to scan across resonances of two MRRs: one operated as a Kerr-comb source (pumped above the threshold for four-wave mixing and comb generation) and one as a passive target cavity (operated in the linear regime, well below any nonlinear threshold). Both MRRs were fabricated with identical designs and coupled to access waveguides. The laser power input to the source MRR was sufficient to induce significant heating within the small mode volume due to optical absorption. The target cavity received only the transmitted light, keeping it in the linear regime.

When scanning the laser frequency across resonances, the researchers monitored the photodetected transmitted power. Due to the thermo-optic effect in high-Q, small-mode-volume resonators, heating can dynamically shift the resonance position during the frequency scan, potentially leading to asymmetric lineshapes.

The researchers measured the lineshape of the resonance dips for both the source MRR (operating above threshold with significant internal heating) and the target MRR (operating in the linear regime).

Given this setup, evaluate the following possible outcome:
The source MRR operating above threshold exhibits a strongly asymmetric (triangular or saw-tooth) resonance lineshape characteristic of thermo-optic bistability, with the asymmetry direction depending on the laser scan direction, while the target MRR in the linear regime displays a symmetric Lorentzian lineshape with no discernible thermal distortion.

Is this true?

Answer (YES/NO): YES